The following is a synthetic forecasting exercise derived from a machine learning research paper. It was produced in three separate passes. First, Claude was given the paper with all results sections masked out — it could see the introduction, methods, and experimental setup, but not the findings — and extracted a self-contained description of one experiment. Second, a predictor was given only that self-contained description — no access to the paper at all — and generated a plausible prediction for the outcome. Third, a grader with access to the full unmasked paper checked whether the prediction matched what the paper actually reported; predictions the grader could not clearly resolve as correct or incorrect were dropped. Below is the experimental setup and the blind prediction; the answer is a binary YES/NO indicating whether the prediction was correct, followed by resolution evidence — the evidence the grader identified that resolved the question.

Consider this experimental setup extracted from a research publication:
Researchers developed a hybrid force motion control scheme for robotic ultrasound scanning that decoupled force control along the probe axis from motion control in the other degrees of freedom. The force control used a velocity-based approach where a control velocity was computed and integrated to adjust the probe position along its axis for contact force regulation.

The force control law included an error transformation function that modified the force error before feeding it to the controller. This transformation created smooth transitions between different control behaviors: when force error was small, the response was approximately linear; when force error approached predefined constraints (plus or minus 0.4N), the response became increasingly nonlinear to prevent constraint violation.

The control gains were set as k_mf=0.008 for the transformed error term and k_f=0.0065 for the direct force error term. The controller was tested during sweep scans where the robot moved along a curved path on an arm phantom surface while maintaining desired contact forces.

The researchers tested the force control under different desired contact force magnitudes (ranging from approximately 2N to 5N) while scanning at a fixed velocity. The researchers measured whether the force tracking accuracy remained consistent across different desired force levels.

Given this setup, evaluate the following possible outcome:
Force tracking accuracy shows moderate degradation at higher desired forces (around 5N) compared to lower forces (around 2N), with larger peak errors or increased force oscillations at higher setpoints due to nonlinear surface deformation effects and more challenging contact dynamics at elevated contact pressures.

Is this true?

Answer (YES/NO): NO